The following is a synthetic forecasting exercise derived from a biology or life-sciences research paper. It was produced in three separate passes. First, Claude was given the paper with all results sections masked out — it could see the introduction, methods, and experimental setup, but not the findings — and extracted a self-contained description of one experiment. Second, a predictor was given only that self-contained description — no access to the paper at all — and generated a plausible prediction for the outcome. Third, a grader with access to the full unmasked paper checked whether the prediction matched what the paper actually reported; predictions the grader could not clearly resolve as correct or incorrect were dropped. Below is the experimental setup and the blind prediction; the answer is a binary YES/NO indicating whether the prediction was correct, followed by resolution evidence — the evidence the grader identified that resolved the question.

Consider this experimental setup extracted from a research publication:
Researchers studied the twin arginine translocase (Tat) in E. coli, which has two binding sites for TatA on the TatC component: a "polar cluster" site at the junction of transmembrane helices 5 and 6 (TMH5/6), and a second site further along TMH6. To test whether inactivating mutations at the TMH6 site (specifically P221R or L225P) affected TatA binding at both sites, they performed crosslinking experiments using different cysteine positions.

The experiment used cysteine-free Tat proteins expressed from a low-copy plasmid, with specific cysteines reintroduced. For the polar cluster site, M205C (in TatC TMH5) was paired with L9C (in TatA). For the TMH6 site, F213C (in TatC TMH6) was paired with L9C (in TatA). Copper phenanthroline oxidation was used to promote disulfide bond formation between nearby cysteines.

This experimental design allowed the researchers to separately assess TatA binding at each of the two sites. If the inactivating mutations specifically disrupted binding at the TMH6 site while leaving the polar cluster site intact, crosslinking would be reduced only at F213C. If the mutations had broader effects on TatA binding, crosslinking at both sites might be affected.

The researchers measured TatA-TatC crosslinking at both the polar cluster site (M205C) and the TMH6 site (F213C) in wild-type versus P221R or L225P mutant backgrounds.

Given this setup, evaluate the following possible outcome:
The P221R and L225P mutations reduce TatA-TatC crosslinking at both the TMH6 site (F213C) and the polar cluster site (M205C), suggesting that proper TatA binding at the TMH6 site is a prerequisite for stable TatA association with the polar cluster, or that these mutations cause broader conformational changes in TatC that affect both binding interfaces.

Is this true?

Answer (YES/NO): NO